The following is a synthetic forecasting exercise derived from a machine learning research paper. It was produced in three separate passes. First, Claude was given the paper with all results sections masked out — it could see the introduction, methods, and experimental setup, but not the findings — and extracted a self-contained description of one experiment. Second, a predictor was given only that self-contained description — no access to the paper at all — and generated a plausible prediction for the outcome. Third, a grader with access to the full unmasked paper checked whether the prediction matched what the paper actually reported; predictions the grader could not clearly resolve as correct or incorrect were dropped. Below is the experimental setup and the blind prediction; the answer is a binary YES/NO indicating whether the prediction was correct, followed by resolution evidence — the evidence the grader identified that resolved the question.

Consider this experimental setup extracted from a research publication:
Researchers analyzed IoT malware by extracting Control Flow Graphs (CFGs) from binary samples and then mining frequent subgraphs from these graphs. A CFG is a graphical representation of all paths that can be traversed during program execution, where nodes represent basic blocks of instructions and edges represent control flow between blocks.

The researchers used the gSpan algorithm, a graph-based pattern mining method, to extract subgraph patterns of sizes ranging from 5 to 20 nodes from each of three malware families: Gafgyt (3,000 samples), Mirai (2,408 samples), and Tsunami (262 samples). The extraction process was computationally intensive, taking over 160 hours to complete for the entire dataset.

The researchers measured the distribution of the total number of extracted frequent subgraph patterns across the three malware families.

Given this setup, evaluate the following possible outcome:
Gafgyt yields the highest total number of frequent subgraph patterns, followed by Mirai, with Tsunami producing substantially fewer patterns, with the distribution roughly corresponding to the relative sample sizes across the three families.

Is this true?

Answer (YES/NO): NO